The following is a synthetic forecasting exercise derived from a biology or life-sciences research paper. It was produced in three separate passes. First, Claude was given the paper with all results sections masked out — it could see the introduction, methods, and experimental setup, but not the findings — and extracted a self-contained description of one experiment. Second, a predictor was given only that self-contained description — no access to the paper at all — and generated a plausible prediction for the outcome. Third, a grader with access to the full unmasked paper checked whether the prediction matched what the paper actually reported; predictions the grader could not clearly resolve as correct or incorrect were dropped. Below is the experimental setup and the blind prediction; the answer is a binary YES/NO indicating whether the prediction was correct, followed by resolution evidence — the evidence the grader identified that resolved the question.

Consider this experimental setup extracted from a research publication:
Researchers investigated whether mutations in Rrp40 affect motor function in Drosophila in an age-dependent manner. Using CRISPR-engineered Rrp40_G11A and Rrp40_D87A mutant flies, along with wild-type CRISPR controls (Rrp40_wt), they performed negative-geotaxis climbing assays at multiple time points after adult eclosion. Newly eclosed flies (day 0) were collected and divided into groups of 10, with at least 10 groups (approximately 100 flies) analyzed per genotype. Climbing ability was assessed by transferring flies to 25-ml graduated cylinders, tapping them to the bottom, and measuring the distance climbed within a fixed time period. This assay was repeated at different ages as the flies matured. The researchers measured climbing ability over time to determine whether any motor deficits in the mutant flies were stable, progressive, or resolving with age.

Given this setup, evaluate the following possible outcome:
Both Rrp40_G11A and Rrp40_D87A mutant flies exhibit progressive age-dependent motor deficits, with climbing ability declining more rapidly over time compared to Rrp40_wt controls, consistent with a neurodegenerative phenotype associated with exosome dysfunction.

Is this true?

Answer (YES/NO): YES